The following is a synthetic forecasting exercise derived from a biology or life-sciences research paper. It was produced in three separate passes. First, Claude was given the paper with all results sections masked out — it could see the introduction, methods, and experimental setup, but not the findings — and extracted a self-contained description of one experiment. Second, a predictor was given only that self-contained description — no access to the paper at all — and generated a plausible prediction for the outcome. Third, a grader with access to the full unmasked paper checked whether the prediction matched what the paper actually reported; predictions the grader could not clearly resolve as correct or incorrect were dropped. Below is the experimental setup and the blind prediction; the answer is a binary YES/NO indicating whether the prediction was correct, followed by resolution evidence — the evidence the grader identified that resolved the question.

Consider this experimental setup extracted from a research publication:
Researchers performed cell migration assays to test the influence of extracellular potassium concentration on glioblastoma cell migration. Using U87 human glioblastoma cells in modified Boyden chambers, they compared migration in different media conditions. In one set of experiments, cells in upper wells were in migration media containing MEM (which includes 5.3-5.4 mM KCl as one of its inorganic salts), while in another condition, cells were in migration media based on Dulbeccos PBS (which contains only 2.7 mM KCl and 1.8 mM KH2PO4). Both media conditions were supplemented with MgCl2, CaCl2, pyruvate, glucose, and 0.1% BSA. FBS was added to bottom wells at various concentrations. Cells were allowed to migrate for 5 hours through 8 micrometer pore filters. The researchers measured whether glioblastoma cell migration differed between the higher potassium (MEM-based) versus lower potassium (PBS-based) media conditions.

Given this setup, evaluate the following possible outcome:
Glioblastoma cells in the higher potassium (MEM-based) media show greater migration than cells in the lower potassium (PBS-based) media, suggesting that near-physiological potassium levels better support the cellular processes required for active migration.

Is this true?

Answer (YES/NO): YES